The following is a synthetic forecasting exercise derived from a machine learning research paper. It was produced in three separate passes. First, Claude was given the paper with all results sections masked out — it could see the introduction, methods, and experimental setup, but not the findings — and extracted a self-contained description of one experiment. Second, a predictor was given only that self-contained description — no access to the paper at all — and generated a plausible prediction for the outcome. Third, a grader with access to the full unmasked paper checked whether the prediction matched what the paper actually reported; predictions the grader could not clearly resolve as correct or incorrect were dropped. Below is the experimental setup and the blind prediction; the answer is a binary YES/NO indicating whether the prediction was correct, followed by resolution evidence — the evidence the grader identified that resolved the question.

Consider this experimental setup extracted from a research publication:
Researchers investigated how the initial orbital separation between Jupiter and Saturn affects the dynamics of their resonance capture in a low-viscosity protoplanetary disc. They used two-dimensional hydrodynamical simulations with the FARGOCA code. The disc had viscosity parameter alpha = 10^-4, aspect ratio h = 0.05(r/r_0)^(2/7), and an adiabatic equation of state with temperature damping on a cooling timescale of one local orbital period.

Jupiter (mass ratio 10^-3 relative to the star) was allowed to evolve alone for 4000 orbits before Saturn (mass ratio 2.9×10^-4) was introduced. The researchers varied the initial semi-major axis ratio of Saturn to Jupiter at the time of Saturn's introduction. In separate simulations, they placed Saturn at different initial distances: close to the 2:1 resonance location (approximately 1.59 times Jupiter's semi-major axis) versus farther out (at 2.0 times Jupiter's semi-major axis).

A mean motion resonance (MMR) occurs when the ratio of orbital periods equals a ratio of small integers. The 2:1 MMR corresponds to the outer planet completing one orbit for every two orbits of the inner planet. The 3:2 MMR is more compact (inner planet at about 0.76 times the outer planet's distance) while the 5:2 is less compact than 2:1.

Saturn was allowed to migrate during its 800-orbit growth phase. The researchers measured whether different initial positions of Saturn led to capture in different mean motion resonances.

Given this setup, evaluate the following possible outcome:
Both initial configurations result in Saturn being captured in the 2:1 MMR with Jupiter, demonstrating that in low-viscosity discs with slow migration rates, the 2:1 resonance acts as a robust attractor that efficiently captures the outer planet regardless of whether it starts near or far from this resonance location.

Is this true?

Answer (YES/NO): YES